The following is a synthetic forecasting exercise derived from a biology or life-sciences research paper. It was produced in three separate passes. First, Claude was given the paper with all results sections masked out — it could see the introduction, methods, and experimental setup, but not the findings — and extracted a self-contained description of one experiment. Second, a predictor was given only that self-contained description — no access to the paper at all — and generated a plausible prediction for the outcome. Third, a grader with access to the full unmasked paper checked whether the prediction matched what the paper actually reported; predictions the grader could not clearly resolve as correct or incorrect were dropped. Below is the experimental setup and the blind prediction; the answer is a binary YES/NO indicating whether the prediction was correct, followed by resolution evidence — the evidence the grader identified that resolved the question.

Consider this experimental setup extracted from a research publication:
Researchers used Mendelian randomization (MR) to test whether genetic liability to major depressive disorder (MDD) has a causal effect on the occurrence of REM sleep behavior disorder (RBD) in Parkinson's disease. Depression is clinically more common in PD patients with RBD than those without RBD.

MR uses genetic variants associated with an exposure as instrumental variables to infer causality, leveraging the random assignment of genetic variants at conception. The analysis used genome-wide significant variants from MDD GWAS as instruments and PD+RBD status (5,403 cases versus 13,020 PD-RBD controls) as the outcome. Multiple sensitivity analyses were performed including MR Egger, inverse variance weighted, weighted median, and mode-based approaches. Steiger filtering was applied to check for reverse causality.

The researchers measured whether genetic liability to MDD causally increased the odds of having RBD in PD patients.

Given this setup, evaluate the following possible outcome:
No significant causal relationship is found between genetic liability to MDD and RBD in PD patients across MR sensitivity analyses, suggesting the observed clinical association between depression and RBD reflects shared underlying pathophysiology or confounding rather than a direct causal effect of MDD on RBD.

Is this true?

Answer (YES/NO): YES